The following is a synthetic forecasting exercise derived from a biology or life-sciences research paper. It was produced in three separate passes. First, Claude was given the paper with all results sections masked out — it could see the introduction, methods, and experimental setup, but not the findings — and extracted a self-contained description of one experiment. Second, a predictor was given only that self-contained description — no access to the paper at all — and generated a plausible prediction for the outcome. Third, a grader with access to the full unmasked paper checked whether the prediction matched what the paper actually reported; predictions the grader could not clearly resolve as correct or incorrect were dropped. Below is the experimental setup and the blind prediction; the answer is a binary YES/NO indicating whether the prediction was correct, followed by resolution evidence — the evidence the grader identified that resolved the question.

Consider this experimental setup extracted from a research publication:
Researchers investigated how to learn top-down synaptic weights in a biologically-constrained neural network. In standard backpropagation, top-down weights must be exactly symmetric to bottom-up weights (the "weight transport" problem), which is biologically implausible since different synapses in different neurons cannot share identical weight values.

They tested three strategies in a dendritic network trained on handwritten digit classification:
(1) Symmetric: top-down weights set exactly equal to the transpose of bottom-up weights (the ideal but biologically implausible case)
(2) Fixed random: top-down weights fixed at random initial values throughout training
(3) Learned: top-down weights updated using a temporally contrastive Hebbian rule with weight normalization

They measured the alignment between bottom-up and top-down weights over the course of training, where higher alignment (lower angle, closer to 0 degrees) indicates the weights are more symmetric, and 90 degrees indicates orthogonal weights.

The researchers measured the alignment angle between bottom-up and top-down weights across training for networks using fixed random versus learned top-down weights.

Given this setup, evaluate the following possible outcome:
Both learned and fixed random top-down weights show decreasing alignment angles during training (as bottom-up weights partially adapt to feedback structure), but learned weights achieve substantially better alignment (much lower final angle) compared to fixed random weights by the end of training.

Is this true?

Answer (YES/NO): NO